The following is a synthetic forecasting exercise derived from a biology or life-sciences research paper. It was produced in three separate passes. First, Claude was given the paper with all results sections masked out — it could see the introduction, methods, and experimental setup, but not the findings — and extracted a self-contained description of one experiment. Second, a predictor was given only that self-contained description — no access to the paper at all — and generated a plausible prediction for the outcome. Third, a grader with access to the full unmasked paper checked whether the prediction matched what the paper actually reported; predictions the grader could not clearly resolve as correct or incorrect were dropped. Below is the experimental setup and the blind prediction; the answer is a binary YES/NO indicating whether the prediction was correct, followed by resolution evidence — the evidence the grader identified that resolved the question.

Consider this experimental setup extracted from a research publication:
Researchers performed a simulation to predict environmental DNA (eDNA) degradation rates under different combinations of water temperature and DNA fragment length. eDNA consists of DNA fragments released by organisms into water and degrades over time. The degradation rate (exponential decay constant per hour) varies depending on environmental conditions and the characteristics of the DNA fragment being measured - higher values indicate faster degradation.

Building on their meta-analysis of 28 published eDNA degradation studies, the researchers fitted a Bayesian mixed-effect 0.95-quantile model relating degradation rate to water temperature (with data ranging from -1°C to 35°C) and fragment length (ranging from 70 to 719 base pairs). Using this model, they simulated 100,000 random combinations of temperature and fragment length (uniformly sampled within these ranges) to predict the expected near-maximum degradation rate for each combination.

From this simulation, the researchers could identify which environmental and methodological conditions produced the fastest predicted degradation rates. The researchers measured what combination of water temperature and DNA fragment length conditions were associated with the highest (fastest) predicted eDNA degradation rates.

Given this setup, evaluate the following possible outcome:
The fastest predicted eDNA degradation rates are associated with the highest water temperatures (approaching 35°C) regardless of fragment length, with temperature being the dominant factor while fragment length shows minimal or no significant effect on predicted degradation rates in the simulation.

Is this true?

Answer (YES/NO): NO